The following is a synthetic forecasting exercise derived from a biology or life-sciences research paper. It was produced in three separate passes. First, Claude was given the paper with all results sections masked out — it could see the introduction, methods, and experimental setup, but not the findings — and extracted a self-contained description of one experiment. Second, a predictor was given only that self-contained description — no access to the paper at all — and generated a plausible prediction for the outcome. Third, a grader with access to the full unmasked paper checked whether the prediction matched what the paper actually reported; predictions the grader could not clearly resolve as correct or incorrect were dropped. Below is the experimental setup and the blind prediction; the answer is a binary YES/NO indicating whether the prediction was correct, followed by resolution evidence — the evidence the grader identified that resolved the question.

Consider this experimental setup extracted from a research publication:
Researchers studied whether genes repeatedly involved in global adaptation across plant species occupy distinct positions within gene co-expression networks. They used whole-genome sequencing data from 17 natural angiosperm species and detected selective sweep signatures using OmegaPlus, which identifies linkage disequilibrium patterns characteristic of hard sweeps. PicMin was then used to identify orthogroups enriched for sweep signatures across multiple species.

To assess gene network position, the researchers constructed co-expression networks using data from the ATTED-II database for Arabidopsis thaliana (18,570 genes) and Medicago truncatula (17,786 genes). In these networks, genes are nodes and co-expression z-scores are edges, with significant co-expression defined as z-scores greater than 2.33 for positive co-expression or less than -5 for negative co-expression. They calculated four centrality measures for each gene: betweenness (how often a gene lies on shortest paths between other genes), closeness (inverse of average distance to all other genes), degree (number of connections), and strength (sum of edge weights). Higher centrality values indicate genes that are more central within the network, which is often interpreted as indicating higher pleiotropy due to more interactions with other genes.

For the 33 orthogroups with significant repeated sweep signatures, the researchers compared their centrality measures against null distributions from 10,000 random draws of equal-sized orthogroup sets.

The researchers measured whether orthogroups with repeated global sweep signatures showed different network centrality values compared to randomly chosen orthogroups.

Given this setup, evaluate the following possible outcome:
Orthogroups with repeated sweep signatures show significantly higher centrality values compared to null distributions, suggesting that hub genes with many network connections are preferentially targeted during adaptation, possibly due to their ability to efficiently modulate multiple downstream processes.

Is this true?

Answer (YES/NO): NO